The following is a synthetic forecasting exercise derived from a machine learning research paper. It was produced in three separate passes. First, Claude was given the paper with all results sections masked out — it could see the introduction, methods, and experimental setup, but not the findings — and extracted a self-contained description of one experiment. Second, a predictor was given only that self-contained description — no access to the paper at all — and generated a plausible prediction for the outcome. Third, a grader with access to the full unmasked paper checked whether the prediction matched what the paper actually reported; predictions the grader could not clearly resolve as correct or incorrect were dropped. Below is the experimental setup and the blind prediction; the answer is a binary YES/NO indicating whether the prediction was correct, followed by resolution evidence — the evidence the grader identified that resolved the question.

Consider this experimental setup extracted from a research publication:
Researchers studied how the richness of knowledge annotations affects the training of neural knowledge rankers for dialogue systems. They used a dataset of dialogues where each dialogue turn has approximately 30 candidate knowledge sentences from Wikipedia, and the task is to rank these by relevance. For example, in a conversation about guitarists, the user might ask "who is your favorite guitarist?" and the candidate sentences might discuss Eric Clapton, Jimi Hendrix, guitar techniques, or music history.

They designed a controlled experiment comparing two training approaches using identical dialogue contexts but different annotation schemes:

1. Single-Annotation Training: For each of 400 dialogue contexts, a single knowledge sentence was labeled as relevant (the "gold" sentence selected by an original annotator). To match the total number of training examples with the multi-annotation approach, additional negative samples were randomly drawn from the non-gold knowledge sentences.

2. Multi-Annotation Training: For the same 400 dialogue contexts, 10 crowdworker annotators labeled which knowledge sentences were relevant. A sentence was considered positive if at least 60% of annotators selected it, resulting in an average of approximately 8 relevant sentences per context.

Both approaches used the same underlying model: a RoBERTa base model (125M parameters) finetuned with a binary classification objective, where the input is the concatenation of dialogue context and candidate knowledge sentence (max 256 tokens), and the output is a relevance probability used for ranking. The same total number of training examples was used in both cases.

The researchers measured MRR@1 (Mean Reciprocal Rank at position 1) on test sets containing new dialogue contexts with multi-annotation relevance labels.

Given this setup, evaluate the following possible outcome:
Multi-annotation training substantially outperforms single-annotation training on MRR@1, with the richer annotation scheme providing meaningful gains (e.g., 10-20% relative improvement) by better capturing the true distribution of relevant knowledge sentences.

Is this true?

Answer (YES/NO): YES